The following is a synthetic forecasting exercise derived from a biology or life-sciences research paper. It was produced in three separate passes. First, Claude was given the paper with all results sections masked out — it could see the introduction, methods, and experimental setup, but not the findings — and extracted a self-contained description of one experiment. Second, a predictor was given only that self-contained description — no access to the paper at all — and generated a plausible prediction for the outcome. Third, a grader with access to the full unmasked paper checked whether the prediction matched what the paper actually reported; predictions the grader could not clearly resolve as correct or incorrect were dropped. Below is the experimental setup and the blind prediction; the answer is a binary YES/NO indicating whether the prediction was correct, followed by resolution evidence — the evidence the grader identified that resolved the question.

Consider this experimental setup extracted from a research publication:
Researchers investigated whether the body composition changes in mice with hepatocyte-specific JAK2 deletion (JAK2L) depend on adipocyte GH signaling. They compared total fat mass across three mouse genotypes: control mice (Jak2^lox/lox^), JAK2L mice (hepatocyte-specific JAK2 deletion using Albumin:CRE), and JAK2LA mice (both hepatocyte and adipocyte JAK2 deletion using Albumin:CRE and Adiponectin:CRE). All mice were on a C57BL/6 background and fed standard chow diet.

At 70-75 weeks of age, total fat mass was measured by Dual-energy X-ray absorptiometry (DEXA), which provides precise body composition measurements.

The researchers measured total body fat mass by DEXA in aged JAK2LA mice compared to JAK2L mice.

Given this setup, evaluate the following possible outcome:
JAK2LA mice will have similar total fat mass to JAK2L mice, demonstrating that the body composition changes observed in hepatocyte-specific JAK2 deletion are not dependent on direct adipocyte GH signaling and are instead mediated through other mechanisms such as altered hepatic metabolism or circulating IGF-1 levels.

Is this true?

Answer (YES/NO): NO